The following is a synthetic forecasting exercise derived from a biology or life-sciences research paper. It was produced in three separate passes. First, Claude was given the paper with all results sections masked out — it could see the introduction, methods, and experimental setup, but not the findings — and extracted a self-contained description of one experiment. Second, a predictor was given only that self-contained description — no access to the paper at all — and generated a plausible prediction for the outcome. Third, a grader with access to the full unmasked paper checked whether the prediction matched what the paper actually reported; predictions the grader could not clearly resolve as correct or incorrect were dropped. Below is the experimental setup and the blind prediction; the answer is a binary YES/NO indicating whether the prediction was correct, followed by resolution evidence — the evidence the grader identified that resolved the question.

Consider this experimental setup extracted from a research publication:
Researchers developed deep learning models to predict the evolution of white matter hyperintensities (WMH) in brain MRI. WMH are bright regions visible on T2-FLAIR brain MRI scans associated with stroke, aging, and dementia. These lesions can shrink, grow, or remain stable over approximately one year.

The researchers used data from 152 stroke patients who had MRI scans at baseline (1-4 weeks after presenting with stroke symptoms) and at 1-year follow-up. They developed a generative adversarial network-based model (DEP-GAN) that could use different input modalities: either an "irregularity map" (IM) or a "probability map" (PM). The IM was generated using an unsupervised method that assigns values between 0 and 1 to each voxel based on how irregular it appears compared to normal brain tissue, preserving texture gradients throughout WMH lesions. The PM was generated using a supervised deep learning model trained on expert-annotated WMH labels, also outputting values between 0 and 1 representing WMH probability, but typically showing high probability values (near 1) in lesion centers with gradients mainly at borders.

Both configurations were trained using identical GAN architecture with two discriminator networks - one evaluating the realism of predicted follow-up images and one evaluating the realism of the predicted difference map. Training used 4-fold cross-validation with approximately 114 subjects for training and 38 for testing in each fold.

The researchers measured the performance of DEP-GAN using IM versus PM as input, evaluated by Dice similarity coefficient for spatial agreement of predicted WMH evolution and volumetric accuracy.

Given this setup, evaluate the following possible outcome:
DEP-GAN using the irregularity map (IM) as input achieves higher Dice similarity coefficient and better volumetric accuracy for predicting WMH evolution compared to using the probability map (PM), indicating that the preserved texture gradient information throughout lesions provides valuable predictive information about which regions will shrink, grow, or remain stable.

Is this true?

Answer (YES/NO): NO